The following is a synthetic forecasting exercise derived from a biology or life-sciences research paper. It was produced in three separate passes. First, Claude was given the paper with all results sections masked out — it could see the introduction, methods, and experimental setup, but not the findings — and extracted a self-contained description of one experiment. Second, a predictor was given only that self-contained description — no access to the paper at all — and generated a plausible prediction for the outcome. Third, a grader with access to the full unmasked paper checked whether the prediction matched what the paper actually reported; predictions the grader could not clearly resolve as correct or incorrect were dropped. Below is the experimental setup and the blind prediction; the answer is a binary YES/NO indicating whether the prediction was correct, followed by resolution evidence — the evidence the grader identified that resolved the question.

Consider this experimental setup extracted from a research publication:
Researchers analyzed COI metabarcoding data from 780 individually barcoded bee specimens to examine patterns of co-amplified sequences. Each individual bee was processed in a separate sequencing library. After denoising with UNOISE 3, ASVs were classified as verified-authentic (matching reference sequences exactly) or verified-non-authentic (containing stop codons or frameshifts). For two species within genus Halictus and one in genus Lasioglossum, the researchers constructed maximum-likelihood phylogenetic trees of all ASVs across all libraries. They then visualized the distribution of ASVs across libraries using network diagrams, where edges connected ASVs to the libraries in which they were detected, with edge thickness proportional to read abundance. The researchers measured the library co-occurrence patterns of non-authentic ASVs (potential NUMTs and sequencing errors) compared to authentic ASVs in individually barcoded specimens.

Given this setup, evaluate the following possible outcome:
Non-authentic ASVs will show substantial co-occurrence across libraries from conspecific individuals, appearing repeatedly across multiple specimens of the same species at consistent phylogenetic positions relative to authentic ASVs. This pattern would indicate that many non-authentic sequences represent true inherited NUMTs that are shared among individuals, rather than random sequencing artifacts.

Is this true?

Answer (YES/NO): YES